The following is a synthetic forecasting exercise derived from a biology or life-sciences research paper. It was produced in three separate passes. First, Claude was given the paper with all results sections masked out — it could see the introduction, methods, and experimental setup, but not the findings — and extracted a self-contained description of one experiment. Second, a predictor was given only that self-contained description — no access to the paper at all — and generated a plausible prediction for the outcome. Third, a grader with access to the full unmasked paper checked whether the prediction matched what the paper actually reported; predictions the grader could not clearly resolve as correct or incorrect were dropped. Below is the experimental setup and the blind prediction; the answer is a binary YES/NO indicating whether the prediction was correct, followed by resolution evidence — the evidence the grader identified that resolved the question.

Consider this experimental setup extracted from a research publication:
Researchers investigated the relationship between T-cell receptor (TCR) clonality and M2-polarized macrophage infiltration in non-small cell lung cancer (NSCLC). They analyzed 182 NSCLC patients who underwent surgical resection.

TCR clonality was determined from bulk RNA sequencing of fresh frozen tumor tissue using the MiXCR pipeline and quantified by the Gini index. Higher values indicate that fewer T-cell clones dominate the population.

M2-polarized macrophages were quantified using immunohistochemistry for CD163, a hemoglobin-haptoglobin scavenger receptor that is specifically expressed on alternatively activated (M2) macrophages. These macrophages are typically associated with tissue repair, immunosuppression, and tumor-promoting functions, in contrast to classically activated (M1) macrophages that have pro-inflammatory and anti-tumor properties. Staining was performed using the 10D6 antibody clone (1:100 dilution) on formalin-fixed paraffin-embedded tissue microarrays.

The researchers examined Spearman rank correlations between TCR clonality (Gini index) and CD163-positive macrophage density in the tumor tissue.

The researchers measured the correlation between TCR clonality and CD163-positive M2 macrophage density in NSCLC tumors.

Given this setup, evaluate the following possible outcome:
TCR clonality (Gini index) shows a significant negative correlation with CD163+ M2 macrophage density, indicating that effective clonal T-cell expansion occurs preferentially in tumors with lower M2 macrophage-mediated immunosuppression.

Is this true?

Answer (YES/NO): NO